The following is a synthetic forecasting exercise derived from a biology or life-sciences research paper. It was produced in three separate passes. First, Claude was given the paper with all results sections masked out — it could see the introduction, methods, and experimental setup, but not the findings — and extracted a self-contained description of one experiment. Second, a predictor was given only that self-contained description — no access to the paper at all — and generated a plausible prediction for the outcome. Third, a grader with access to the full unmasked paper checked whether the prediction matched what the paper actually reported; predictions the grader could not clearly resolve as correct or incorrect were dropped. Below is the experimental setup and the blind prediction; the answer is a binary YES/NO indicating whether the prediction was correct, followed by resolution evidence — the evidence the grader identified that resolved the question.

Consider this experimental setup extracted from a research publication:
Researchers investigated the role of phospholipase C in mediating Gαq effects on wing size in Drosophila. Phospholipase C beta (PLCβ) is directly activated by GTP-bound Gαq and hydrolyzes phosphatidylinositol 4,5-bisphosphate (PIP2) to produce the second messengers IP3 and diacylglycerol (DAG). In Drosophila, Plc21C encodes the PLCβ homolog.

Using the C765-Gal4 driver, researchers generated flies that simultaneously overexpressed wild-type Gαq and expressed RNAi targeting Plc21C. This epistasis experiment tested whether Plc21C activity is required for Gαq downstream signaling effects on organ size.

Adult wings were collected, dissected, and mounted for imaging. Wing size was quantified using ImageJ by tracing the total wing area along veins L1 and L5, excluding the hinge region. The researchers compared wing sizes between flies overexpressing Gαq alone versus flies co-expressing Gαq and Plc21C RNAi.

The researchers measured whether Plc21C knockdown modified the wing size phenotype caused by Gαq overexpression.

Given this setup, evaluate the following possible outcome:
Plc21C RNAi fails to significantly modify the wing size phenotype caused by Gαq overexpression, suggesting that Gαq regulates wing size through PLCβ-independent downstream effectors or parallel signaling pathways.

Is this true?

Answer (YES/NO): NO